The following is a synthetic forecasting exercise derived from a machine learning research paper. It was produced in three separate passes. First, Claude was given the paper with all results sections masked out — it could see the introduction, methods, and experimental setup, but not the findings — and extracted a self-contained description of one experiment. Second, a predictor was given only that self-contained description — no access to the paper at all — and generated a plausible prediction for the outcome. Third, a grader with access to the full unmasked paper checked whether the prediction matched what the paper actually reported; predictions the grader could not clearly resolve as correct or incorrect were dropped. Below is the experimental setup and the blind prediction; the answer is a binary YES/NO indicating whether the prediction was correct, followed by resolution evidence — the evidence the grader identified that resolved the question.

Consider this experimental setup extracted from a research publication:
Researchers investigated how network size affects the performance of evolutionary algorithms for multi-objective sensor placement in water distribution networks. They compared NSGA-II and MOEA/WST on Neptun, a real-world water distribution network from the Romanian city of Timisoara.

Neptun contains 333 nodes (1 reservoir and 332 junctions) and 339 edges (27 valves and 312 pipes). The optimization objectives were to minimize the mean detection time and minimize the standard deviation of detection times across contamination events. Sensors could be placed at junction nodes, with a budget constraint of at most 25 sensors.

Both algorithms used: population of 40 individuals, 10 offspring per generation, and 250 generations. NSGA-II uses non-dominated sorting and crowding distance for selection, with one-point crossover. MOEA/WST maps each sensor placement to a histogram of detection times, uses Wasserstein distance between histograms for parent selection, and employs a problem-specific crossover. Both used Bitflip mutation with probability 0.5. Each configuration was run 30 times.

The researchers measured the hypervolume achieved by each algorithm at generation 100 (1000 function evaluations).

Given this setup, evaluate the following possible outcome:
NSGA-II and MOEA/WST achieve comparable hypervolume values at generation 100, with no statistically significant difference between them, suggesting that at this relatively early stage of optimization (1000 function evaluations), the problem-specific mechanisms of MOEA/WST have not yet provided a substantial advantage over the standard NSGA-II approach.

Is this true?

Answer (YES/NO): NO